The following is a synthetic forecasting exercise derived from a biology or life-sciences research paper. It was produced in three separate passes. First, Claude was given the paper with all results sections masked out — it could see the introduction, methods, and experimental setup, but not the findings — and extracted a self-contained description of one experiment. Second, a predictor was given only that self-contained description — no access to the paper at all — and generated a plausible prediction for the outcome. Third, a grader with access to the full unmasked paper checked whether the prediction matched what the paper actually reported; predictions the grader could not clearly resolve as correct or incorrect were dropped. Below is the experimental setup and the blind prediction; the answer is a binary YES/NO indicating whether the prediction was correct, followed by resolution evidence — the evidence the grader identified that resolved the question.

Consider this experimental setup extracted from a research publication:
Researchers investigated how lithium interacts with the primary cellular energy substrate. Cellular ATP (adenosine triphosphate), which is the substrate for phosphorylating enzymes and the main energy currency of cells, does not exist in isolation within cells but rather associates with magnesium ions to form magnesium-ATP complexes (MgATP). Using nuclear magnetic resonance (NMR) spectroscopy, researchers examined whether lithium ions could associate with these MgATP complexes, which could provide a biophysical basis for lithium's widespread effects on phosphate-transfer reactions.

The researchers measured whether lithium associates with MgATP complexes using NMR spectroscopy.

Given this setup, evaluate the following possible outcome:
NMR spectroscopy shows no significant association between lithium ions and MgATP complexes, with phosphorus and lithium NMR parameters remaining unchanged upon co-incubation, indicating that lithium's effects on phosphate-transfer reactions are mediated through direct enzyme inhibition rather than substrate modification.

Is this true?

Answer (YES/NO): NO